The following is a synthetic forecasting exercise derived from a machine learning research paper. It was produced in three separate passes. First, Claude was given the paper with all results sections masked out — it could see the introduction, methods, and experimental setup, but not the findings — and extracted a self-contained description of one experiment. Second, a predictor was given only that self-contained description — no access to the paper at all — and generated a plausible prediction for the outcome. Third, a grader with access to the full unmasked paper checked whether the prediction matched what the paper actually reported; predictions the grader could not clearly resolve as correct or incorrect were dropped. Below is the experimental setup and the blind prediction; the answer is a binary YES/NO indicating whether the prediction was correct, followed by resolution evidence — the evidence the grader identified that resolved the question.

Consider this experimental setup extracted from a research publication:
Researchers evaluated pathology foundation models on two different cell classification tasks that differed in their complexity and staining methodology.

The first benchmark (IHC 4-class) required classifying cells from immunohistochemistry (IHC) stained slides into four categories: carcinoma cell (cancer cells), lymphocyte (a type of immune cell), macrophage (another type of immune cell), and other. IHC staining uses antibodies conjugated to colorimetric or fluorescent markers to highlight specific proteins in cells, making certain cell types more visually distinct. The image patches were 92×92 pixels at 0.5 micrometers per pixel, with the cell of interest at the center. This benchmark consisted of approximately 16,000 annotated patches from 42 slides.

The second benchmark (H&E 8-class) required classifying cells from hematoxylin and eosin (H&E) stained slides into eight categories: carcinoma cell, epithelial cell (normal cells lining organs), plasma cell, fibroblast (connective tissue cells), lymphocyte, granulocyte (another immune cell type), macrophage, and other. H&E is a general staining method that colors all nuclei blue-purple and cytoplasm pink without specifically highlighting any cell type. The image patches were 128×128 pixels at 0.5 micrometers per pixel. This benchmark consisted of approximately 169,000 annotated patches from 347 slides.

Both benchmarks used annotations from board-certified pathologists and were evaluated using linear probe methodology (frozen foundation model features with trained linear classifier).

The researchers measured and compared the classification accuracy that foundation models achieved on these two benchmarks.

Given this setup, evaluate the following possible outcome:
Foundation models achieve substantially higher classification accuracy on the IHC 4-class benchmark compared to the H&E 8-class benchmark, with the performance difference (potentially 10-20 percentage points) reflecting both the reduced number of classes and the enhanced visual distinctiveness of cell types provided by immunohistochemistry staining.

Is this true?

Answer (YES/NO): NO